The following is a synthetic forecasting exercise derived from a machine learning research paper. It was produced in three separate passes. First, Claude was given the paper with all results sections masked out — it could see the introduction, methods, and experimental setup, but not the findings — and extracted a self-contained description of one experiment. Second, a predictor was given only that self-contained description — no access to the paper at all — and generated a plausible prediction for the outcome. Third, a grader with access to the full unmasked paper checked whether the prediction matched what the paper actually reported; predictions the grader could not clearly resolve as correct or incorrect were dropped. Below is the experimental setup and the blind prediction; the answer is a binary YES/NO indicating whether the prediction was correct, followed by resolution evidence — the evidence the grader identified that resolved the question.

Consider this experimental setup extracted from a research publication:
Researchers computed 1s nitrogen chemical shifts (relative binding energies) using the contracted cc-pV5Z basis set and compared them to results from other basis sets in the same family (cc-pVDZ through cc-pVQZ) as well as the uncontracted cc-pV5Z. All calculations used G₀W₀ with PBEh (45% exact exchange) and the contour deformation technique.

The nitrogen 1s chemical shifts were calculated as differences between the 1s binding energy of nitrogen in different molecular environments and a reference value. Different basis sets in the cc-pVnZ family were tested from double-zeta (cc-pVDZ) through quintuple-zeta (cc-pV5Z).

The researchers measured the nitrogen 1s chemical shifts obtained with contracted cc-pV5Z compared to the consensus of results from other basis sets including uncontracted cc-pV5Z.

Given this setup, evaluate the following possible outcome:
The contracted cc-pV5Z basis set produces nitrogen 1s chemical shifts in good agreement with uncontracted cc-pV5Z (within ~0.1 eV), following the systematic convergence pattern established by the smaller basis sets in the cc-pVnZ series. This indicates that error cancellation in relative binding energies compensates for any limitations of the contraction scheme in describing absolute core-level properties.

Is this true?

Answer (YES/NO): NO